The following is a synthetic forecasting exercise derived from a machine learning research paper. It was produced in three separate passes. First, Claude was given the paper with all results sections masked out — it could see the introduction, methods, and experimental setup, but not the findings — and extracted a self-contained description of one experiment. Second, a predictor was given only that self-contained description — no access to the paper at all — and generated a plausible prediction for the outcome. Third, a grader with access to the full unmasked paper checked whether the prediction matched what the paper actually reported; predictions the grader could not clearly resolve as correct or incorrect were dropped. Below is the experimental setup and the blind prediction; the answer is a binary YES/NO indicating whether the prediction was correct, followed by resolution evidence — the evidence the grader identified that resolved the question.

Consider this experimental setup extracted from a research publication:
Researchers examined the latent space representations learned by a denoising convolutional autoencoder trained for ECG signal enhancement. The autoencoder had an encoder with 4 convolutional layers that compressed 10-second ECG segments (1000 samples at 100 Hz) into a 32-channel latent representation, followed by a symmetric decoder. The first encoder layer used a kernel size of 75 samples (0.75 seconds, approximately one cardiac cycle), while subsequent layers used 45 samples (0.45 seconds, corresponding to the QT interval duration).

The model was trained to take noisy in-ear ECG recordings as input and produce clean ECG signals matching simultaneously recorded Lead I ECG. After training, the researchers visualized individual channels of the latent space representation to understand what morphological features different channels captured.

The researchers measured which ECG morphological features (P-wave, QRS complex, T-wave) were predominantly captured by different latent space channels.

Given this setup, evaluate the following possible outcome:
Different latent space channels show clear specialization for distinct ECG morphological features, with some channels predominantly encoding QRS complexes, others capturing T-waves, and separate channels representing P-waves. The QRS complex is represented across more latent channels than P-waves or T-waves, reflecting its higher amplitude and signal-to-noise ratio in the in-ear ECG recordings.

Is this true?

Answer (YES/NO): NO